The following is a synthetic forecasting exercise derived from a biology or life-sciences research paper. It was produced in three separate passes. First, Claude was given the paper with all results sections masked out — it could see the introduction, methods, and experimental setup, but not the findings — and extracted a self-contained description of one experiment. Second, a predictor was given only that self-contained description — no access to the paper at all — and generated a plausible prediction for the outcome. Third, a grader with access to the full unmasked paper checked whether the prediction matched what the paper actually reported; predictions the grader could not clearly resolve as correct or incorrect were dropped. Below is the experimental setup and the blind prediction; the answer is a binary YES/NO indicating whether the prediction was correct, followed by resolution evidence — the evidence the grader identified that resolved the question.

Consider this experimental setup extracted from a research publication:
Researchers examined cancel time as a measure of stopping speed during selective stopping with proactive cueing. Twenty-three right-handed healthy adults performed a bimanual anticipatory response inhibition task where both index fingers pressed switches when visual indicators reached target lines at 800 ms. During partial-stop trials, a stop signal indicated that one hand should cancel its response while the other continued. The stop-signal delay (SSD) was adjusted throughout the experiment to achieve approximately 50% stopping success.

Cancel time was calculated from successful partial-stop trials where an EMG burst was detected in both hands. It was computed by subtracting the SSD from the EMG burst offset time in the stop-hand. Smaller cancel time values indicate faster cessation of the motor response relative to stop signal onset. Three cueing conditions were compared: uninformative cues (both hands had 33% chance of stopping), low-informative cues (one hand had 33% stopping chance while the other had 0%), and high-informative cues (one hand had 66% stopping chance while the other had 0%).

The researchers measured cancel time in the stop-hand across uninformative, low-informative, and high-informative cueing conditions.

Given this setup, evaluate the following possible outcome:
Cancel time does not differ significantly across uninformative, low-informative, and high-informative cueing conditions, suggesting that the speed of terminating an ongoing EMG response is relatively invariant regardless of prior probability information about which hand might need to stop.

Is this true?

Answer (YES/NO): NO